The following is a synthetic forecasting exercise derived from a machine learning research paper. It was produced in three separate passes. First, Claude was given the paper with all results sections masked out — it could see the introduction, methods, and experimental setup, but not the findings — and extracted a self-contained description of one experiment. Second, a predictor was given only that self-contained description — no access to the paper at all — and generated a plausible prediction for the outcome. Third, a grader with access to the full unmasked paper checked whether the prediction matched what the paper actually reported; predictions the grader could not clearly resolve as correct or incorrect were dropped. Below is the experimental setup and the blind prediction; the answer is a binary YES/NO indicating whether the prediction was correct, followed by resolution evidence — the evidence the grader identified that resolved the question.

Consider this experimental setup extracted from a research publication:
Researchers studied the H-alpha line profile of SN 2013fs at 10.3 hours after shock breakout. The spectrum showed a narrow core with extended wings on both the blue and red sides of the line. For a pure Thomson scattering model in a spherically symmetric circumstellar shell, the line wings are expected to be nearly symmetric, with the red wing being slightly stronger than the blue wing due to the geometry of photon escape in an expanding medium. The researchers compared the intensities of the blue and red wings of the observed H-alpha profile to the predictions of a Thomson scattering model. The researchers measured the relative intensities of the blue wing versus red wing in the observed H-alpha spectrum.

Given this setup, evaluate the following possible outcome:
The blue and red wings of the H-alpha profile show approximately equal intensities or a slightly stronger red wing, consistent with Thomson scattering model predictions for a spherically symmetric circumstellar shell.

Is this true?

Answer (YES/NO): NO